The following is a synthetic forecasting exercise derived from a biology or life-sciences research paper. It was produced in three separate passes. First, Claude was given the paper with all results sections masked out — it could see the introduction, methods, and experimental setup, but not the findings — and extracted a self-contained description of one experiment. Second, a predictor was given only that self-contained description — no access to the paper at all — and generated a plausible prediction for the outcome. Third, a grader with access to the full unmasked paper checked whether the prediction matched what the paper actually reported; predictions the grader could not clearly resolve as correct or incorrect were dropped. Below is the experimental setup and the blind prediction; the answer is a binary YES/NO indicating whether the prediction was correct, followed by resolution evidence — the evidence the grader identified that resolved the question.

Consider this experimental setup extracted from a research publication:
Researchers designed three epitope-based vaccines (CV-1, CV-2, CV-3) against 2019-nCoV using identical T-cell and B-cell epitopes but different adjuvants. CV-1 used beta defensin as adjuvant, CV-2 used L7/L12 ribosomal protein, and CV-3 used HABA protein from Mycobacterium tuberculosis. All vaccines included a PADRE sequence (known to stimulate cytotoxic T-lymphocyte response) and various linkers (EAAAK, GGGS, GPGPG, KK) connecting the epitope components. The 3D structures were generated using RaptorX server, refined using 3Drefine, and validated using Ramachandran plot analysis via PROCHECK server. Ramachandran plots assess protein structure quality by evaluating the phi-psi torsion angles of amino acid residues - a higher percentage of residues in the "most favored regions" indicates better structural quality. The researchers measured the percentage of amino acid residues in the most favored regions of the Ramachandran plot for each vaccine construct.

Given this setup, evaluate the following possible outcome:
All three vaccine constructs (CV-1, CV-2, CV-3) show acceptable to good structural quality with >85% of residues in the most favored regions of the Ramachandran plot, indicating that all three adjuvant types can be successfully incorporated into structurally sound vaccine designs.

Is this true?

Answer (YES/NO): NO